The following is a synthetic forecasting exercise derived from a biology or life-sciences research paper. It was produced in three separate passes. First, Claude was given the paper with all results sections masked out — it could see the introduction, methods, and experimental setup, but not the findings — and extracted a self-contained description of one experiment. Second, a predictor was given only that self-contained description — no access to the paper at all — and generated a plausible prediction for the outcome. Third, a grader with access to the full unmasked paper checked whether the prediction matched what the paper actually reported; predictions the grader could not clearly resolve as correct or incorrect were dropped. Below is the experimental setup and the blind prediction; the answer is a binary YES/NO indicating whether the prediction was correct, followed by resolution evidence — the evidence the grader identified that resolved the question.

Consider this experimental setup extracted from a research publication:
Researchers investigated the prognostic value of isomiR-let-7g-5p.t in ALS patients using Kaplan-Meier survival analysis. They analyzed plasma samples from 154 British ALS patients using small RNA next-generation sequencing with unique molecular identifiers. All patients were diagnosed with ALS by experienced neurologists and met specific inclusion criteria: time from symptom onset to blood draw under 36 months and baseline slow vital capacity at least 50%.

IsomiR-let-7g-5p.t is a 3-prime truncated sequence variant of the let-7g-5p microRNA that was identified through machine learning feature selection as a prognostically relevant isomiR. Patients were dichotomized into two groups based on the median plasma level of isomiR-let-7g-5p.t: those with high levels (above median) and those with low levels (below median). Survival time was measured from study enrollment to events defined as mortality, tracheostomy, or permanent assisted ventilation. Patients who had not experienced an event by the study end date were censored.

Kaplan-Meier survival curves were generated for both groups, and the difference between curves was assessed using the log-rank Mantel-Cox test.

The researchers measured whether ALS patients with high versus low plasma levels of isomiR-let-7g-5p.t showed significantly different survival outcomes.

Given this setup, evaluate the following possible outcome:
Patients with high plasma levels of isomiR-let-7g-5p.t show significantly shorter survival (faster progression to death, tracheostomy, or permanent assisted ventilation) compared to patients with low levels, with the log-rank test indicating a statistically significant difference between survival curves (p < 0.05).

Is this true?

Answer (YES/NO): NO